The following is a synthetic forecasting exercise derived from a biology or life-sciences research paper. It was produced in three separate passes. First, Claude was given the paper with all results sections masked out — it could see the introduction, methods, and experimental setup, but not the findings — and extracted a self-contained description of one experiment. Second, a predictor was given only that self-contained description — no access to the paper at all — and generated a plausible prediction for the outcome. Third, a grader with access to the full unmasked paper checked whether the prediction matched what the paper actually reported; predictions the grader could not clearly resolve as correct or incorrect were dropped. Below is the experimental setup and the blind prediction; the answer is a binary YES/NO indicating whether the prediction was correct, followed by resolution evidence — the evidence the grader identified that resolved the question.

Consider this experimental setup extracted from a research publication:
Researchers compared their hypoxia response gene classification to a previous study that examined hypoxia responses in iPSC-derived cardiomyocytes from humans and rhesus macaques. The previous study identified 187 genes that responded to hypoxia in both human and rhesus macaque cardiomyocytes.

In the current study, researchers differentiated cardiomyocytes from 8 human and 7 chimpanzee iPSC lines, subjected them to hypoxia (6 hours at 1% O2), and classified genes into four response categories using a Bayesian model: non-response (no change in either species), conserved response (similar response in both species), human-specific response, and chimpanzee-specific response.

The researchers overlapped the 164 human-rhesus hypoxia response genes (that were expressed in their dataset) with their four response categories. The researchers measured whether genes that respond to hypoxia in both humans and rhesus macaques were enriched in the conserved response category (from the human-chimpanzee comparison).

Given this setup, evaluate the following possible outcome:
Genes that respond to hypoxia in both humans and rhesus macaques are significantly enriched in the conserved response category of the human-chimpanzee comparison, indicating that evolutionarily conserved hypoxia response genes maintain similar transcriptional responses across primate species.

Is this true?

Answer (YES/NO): YES